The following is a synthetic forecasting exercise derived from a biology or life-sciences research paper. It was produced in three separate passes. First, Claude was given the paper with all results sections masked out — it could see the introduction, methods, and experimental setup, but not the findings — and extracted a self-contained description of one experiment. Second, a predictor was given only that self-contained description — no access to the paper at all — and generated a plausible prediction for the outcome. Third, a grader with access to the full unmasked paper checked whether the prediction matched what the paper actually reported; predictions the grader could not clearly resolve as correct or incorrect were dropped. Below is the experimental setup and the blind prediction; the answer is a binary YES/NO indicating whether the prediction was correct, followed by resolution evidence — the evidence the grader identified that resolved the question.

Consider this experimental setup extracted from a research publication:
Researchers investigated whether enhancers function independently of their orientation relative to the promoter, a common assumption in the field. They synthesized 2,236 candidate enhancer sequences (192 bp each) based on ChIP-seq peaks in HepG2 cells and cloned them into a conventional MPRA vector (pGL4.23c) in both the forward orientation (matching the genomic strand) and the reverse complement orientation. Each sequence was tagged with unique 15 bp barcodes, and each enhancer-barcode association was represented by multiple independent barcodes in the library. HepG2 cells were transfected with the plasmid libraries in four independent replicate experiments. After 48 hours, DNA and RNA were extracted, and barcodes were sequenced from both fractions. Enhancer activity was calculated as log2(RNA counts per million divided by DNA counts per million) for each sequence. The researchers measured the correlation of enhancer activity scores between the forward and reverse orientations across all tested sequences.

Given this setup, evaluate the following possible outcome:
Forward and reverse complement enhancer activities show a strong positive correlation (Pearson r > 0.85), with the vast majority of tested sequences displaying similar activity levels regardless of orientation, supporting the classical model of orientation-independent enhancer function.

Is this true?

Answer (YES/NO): YES